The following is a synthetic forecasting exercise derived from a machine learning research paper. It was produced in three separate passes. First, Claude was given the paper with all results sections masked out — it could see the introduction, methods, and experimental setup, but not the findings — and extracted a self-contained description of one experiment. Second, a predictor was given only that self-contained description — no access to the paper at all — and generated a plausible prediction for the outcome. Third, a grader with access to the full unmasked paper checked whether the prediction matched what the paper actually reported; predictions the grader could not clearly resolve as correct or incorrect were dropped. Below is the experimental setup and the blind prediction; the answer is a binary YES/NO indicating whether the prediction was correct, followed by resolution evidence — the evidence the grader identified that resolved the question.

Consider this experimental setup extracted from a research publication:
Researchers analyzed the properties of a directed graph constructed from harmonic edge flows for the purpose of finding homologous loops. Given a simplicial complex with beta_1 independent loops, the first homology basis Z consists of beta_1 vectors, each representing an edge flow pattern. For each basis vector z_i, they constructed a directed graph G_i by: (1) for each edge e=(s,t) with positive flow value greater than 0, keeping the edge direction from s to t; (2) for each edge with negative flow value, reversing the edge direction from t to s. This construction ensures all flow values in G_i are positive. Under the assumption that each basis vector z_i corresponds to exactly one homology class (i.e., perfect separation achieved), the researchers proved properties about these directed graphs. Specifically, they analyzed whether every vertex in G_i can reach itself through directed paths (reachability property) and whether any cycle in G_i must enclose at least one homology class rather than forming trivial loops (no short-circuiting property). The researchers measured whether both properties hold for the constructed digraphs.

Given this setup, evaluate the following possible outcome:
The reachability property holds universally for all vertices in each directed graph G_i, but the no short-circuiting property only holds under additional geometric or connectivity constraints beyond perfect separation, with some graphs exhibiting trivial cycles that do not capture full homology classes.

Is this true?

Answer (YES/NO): NO